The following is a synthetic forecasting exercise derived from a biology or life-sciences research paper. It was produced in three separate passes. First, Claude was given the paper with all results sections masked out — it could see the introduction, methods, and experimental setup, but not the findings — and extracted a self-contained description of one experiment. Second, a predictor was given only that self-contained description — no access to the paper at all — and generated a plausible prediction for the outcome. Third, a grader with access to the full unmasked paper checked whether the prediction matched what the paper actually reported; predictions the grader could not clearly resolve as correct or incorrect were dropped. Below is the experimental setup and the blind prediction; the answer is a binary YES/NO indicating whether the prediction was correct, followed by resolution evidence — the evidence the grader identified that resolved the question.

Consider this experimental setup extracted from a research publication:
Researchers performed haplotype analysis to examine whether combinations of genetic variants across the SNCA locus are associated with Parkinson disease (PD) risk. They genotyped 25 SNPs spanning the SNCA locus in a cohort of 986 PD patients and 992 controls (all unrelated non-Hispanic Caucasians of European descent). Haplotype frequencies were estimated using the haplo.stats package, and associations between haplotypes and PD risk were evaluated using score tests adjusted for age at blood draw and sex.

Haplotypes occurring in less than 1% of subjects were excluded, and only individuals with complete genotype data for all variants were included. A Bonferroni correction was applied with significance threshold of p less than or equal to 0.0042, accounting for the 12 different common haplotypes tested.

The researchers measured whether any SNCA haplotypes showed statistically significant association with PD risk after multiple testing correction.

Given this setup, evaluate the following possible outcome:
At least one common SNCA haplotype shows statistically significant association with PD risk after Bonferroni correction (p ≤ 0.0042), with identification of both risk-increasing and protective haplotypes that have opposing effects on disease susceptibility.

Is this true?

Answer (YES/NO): NO